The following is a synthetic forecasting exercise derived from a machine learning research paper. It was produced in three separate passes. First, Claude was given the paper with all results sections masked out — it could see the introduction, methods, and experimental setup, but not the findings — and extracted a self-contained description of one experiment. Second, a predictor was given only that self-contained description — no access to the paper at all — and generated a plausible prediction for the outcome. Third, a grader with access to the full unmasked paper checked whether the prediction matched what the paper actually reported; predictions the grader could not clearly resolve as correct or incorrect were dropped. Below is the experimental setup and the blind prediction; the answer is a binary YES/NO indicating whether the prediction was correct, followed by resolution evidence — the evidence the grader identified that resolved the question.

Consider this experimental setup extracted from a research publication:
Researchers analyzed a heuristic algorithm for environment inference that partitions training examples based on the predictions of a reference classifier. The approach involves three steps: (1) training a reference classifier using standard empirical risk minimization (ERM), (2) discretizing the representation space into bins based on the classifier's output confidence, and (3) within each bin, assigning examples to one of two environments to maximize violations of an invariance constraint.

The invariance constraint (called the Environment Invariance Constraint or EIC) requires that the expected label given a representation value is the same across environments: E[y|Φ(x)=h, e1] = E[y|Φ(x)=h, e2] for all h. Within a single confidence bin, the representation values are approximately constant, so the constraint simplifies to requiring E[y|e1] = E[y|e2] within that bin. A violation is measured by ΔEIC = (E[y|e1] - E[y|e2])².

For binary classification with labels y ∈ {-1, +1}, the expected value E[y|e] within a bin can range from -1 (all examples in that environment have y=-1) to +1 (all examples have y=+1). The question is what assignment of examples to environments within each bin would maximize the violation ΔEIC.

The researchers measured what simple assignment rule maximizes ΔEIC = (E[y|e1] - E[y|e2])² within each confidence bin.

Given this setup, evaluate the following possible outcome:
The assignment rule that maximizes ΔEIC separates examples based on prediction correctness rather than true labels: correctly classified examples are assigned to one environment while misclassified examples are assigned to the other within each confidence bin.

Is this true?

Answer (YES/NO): NO